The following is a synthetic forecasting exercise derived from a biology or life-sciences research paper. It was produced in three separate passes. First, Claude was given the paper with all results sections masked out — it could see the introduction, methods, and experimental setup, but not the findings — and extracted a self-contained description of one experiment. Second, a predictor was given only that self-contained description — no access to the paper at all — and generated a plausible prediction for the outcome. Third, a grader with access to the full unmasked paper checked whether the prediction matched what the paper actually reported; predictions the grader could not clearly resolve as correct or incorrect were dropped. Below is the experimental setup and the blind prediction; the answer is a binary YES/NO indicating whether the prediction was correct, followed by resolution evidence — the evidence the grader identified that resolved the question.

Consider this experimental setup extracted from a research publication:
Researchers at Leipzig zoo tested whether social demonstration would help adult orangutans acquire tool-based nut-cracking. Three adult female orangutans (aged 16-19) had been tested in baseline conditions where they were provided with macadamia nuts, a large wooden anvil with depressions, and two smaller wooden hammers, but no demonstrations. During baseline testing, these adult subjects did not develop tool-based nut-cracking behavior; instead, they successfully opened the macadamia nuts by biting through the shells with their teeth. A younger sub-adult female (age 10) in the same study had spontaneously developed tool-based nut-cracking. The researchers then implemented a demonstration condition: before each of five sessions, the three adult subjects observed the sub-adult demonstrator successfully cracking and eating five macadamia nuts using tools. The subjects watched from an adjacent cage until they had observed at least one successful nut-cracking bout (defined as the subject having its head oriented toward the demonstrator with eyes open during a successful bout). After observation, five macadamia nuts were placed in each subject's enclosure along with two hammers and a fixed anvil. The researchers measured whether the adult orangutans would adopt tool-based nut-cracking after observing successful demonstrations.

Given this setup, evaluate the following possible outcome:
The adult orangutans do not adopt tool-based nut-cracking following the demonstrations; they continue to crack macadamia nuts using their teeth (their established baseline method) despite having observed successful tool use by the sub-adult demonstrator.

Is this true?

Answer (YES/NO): YES